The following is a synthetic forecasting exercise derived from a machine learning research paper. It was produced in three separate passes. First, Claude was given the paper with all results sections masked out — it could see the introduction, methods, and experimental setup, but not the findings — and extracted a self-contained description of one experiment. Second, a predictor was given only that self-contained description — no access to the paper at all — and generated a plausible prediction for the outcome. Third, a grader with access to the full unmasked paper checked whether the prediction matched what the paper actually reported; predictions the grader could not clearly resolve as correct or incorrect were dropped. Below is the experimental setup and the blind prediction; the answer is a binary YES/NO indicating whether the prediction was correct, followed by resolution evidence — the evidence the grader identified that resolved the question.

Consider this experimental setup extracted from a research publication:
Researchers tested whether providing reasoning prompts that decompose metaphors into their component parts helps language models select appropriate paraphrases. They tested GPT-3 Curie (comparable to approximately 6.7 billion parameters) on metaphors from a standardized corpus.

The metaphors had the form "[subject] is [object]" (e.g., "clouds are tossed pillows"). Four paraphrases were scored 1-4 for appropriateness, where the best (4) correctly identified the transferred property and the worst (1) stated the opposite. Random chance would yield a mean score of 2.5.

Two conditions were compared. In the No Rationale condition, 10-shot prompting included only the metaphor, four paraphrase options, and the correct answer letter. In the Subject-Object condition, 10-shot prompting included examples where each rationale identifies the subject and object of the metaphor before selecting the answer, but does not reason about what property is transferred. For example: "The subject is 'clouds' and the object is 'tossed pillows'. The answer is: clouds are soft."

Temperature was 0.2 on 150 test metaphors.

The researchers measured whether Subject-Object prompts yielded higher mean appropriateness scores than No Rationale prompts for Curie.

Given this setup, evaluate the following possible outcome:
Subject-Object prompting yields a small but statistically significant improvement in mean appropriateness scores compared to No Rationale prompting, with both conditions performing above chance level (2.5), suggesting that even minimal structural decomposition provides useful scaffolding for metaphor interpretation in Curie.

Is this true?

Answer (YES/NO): NO